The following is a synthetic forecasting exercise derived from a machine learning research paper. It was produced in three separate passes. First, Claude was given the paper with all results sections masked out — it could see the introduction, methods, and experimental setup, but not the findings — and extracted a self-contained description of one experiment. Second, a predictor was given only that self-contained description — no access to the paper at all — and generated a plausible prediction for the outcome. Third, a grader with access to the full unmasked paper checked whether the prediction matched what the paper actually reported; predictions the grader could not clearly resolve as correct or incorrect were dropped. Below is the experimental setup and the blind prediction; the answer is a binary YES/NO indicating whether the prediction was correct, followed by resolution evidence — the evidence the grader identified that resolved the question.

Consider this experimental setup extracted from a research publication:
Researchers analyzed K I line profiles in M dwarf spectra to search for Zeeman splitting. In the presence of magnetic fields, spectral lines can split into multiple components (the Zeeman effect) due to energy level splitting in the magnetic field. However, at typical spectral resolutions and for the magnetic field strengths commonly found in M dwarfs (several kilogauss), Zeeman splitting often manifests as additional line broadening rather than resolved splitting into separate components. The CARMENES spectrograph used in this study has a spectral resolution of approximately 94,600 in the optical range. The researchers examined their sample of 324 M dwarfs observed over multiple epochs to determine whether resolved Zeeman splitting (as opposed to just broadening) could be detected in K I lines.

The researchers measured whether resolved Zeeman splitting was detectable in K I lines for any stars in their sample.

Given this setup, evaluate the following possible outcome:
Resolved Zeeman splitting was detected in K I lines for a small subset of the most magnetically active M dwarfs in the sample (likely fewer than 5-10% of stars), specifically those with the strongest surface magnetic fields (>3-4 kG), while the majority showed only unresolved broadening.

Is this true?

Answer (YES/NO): YES